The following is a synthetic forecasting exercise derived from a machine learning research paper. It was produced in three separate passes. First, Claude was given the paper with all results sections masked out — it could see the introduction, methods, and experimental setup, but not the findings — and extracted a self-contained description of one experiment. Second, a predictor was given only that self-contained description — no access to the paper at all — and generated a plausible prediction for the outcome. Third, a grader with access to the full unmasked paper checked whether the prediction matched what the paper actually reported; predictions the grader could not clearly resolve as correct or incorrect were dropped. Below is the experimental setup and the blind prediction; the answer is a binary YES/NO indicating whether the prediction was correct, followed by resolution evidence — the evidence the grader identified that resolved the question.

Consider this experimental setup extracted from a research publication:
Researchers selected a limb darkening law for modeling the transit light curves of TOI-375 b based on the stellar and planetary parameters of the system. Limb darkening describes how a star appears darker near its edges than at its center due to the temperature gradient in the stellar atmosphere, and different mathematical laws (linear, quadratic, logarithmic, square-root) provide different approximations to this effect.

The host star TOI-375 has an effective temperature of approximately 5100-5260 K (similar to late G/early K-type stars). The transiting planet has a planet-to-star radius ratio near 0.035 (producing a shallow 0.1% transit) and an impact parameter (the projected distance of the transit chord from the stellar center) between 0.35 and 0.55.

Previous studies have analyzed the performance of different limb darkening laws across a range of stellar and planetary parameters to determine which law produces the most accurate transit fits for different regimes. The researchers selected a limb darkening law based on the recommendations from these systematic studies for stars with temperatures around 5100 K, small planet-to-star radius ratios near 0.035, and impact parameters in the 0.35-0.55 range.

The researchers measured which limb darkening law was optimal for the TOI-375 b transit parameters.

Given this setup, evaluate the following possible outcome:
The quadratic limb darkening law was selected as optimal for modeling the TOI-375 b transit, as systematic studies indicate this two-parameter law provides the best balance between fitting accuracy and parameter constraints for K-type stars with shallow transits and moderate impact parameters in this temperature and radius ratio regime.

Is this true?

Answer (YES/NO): NO